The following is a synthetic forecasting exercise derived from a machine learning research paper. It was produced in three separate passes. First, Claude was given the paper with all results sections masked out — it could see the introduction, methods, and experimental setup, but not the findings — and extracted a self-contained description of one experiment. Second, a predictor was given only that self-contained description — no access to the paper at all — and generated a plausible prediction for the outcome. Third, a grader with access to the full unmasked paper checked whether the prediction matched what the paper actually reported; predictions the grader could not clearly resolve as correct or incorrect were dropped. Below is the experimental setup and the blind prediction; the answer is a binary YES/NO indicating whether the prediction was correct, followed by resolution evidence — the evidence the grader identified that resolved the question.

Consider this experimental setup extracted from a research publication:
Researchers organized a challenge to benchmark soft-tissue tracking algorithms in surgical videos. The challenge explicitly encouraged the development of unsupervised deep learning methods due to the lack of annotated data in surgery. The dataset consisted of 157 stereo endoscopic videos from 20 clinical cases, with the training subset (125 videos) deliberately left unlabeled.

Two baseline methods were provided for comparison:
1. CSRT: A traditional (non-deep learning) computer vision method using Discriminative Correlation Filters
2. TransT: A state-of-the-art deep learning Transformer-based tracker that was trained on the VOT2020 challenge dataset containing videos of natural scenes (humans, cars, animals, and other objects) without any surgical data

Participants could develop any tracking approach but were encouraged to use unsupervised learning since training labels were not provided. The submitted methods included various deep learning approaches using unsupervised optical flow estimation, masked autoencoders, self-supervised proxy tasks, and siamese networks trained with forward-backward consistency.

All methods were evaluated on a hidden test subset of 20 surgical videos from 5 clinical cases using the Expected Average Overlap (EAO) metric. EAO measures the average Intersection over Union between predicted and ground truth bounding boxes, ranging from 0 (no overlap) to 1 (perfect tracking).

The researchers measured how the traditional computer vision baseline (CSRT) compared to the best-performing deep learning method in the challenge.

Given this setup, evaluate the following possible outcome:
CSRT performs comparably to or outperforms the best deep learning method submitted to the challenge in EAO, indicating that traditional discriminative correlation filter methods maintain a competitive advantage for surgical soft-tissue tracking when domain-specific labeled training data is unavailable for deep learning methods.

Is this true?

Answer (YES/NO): YES